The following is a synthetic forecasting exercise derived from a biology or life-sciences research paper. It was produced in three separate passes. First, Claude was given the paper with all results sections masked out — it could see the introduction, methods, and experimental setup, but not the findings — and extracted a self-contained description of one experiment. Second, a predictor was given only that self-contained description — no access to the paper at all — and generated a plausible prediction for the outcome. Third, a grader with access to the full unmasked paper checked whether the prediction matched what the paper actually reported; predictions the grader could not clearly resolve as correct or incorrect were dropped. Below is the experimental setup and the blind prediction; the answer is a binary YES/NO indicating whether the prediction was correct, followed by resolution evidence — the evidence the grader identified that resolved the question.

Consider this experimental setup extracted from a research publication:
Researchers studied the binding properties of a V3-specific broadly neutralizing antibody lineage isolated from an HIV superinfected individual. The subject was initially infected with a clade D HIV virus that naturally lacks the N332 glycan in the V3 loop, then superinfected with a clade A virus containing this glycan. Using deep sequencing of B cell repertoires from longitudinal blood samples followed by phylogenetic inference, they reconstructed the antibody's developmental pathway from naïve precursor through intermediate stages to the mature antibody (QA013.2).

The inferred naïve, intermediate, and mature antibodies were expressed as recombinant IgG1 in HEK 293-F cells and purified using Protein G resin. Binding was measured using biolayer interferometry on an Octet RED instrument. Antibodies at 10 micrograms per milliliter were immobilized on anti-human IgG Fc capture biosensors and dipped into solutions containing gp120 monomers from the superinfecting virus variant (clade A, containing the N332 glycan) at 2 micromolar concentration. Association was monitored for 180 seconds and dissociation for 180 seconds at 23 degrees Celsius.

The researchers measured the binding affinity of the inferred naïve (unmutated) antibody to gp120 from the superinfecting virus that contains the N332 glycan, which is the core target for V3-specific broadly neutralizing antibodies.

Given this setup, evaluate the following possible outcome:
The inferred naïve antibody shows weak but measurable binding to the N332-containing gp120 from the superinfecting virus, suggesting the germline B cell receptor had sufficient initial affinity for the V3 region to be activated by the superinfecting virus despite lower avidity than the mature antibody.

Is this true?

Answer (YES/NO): YES